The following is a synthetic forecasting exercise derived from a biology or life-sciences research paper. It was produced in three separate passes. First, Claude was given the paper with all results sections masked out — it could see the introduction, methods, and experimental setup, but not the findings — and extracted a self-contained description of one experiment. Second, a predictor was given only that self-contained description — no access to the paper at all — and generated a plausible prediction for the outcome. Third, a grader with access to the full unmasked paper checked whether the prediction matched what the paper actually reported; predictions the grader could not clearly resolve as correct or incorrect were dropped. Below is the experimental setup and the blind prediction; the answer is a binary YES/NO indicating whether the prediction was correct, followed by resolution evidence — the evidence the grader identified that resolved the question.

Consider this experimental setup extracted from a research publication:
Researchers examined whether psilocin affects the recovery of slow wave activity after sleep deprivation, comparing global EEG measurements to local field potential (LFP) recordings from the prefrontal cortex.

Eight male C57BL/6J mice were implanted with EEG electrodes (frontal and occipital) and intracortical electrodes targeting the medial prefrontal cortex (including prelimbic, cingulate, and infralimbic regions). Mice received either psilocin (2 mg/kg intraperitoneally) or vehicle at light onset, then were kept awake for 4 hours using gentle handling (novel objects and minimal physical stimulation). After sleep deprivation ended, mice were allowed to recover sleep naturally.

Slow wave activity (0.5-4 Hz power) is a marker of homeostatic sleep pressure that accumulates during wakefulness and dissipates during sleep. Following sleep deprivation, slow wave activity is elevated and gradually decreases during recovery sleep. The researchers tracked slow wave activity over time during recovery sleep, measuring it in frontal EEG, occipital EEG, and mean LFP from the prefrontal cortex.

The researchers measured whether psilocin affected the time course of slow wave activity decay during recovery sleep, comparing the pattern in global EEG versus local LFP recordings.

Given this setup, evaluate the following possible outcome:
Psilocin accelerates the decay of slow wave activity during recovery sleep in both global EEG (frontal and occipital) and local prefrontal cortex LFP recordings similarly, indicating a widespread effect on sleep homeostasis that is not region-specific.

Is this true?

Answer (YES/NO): NO